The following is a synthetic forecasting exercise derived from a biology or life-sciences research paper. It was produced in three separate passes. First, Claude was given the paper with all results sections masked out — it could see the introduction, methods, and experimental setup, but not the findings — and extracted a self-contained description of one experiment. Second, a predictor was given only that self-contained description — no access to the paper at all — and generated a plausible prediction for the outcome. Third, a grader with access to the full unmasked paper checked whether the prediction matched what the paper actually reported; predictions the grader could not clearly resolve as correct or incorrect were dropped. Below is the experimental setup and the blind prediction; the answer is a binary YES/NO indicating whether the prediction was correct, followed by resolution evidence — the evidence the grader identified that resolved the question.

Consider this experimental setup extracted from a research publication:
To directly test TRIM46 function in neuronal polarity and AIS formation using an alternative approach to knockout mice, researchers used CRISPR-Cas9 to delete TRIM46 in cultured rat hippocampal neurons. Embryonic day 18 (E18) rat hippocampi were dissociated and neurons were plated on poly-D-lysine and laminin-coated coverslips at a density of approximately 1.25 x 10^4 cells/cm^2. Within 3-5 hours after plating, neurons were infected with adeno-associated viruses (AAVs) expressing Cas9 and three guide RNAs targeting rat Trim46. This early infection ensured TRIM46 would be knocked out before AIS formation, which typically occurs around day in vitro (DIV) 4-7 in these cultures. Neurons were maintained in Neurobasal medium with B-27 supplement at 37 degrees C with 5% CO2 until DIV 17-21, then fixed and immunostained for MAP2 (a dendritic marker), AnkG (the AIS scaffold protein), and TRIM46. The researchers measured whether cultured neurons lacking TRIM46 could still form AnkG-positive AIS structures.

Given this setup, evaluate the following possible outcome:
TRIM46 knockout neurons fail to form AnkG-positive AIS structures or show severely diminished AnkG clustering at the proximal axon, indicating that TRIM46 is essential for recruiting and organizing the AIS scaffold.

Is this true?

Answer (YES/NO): NO